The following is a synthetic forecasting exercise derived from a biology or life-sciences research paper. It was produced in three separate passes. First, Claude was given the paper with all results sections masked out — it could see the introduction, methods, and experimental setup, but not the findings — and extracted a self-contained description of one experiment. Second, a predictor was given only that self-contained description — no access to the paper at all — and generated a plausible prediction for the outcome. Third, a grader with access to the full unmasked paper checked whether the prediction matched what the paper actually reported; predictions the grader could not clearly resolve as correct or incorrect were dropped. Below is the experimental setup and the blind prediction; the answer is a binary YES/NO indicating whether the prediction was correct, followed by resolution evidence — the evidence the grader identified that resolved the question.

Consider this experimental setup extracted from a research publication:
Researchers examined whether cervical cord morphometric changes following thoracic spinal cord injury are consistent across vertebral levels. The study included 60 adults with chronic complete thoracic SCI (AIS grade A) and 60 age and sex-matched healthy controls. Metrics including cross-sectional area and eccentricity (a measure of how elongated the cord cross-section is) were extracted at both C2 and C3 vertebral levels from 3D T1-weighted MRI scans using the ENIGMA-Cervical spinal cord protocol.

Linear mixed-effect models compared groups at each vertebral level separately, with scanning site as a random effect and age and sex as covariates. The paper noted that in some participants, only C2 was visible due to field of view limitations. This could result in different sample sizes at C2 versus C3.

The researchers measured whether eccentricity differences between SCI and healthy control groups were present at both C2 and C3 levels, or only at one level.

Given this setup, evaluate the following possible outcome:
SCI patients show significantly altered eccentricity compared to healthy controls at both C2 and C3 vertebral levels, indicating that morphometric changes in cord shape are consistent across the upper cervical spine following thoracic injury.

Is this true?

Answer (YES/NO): YES